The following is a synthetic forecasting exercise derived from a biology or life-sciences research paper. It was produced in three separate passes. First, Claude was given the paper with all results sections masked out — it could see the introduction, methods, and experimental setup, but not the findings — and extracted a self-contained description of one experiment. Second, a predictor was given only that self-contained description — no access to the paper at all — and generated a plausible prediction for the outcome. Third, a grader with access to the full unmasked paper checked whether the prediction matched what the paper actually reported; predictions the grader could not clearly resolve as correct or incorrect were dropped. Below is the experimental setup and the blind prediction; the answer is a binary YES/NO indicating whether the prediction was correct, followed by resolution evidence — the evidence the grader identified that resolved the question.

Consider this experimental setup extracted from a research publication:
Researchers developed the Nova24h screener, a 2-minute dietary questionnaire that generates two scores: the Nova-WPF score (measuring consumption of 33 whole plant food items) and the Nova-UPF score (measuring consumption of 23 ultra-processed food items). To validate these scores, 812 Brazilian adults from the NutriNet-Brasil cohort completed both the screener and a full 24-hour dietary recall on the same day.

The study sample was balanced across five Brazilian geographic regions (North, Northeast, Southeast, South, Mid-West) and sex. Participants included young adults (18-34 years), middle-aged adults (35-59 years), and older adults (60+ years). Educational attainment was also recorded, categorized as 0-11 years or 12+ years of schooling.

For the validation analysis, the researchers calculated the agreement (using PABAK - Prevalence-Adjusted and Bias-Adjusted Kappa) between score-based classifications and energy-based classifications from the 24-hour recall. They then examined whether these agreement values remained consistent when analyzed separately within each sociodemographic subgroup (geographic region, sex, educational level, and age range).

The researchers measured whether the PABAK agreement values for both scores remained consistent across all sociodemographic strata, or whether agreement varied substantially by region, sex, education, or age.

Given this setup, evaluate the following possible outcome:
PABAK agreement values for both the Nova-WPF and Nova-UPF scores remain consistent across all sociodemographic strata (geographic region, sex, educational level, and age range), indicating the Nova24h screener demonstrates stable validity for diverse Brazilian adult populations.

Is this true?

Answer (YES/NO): YES